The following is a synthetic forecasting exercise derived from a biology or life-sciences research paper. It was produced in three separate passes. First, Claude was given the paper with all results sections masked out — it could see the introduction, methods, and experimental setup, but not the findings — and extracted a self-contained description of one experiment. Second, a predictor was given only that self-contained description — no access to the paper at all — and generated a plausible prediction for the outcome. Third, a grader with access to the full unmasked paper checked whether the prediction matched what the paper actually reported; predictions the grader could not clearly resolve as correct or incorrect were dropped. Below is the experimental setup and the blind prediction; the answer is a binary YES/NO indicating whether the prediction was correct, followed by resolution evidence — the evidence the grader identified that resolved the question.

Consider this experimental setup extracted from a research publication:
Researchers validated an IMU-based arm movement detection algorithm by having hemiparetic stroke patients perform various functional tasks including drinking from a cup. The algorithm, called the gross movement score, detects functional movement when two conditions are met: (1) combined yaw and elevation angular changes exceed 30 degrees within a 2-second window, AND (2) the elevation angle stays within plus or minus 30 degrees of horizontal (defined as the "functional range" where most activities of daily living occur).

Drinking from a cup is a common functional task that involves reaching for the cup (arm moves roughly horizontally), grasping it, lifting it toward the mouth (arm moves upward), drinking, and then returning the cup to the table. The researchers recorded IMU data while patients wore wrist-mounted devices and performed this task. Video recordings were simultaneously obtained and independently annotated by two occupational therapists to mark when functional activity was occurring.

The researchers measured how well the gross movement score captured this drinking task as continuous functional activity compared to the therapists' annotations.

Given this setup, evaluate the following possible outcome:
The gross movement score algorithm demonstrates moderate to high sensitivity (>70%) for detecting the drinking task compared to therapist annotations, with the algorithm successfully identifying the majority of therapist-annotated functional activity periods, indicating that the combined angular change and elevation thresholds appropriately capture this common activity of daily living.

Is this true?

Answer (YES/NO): NO